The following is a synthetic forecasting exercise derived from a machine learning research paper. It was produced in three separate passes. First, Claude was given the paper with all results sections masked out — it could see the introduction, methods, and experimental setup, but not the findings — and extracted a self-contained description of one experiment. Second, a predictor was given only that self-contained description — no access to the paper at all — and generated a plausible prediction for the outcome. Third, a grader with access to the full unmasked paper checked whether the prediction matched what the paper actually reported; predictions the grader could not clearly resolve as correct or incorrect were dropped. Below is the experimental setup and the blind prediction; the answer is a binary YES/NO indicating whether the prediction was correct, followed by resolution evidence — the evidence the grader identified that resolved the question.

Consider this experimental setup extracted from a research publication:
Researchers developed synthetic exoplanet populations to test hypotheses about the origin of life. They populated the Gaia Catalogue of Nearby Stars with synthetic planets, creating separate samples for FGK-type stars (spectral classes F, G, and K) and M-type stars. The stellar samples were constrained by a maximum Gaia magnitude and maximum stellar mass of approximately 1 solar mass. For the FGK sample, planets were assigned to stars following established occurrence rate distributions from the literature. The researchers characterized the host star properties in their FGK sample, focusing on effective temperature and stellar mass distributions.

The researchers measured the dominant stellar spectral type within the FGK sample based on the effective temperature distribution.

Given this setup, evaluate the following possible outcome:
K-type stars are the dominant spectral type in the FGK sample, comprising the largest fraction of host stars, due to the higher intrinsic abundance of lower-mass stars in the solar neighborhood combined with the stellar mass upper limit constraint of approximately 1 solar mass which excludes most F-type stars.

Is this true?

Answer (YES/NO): YES